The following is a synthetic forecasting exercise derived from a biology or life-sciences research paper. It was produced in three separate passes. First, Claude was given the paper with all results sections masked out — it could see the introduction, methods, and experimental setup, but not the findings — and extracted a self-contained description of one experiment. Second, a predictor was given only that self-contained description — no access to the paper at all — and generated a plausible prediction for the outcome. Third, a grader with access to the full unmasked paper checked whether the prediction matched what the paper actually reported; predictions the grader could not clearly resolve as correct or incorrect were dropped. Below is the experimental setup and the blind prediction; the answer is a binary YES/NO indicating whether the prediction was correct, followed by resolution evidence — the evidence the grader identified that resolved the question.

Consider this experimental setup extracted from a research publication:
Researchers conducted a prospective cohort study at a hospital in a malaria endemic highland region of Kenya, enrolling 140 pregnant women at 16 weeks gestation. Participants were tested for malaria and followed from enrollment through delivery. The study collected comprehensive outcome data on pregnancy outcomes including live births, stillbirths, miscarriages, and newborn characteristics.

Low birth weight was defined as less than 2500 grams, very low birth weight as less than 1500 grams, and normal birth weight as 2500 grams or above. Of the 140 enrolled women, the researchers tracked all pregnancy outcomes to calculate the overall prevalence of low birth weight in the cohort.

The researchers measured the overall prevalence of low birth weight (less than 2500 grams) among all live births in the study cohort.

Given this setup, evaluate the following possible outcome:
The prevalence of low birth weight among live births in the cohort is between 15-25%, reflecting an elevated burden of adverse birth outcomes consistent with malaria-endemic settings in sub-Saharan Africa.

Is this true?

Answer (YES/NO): NO